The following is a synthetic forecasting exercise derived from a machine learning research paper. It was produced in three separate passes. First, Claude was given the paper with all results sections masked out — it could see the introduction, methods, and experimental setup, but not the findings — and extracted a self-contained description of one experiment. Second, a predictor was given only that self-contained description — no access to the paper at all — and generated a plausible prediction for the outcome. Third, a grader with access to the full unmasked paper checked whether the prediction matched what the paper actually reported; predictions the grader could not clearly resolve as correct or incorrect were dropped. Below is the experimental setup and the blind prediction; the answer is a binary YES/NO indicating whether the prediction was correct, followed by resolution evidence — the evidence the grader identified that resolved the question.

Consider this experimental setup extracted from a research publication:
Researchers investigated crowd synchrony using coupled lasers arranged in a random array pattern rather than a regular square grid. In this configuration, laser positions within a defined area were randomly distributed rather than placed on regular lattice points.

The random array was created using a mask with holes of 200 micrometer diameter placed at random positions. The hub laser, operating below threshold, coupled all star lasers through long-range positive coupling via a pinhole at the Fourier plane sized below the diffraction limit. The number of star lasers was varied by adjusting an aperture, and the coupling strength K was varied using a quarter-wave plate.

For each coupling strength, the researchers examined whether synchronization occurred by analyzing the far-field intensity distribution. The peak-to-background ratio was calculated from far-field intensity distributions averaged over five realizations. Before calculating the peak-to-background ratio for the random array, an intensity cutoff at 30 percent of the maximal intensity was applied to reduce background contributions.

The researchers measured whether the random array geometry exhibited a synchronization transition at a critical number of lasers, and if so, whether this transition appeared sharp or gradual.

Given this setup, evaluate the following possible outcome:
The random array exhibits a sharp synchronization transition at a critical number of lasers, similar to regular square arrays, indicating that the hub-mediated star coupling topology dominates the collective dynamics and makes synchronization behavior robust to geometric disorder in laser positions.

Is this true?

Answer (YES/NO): YES